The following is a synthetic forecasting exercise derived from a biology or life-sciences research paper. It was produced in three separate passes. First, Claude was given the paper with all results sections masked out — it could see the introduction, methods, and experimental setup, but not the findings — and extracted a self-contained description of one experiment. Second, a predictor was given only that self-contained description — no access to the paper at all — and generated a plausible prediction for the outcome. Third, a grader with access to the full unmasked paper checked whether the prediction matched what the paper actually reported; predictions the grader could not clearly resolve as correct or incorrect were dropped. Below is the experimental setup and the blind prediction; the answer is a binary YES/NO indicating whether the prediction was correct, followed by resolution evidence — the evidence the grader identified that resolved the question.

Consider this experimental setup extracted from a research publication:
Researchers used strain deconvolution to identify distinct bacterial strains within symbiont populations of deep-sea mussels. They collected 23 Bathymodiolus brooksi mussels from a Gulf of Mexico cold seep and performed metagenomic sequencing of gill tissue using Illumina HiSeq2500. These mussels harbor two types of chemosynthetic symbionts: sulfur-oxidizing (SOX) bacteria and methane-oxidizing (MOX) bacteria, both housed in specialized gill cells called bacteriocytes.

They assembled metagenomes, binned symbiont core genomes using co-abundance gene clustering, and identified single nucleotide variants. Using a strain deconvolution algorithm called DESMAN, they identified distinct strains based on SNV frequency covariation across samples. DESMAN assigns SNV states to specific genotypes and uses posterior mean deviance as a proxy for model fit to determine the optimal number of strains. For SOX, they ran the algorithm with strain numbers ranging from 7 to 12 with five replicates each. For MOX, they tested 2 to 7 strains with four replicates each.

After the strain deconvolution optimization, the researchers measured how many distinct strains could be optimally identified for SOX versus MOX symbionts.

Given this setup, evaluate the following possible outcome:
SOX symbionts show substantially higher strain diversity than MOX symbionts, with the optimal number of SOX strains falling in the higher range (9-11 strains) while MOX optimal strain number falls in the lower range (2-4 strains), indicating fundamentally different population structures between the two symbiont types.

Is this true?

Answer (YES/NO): NO